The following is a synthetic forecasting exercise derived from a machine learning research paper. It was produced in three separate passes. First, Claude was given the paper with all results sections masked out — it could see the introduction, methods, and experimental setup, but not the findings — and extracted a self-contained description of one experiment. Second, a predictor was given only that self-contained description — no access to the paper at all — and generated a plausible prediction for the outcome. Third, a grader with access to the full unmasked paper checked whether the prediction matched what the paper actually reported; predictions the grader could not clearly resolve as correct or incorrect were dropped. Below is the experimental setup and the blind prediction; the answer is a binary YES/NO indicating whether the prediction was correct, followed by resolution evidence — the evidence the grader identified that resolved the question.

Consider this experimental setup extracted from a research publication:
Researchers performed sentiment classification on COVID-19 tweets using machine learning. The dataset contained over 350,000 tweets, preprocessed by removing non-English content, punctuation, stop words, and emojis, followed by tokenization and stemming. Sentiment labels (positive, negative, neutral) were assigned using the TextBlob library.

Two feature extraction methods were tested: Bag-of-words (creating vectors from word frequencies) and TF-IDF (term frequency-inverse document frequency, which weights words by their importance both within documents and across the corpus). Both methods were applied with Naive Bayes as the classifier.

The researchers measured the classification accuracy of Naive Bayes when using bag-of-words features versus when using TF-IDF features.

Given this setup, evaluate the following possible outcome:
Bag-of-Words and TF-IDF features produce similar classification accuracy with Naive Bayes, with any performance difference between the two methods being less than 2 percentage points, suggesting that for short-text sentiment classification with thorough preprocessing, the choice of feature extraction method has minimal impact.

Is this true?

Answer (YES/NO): NO